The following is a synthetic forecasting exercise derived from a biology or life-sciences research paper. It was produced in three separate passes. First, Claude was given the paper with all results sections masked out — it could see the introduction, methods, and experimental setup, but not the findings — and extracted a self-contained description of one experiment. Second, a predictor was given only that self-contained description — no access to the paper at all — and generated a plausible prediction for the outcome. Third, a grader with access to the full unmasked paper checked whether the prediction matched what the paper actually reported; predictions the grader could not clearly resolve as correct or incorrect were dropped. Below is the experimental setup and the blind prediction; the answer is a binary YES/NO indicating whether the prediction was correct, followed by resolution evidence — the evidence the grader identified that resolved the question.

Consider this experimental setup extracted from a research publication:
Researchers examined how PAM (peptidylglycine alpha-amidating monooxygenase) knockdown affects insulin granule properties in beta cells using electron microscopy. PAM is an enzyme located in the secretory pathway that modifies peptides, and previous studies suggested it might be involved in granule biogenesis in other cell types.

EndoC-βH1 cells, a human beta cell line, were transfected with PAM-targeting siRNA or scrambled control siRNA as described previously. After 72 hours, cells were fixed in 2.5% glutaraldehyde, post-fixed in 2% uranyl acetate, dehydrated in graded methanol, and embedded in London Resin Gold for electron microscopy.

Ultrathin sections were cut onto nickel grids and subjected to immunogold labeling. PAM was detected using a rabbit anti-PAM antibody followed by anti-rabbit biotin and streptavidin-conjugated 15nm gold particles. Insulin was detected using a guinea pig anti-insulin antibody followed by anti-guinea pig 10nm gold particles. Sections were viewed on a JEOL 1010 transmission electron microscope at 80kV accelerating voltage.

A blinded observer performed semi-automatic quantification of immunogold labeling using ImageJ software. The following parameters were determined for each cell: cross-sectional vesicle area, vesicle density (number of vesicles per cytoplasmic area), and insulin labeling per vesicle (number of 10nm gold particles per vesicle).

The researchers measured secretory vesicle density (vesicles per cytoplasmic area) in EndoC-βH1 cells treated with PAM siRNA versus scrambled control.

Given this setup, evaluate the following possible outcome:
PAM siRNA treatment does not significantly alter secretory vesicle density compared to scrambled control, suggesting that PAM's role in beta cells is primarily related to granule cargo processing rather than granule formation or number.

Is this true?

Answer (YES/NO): YES